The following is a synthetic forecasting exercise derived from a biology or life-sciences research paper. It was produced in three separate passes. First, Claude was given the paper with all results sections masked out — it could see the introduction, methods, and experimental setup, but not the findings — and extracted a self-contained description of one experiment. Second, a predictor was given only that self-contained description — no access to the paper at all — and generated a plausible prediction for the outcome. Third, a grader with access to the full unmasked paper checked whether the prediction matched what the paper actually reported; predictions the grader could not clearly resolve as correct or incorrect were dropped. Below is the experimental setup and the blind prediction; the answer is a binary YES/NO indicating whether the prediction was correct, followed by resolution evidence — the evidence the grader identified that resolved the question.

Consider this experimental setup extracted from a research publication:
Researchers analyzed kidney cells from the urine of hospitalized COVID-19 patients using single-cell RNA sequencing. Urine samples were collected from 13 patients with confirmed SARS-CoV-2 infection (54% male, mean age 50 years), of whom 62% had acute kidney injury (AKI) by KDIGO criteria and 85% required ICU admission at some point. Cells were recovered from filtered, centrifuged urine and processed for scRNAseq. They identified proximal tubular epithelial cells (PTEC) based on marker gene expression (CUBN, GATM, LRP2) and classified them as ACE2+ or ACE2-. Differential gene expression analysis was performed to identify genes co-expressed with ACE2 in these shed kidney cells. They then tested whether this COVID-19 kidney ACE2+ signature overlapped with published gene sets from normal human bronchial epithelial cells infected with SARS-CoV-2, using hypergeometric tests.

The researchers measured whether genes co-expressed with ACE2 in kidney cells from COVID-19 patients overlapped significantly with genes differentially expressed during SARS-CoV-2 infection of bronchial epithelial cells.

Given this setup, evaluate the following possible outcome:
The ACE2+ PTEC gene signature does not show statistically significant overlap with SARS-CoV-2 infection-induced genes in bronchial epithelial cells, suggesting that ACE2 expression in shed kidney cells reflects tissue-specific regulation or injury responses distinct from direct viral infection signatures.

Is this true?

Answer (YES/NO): NO